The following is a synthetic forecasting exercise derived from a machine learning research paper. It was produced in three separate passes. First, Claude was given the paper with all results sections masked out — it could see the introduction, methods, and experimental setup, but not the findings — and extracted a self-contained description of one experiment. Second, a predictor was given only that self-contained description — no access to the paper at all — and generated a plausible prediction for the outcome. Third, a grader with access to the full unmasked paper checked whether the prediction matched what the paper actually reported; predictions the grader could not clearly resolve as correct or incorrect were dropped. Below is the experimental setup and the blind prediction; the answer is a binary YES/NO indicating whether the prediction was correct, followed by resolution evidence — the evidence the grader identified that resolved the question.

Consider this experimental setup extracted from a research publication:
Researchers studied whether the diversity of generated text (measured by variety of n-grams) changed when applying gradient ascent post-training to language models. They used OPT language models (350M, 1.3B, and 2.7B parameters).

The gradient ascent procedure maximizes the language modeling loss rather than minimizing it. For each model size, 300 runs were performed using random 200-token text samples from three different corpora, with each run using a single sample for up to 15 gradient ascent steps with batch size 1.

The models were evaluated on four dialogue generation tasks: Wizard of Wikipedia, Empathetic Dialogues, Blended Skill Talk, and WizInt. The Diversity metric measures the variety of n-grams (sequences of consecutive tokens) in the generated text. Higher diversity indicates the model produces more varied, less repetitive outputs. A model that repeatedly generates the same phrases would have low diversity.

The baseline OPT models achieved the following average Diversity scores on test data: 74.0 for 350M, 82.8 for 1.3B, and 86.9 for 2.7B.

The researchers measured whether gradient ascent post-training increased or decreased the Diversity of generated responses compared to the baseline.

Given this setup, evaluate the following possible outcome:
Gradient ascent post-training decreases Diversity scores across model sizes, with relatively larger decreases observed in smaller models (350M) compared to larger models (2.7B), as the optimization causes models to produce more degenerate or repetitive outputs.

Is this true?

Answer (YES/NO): NO